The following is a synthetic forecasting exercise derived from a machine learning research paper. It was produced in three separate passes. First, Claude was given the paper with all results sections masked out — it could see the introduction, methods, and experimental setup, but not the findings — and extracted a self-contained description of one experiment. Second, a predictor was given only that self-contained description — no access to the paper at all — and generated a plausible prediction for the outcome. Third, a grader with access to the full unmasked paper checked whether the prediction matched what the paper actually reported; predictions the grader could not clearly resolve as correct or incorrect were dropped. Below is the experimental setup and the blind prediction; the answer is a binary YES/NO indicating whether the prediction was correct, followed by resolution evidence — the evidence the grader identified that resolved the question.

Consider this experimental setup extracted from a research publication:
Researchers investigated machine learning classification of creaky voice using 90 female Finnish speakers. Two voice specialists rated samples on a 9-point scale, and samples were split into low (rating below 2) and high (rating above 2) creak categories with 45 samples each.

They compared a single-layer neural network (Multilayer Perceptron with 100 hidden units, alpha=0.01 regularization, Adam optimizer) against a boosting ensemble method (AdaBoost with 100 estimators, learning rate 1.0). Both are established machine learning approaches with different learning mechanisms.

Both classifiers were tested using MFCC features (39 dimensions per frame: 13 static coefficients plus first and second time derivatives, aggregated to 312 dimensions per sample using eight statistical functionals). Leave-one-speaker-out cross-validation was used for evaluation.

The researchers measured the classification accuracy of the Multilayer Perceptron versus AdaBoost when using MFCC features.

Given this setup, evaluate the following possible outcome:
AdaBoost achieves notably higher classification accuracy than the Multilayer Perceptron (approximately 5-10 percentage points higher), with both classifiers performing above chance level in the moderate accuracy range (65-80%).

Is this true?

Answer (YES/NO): NO